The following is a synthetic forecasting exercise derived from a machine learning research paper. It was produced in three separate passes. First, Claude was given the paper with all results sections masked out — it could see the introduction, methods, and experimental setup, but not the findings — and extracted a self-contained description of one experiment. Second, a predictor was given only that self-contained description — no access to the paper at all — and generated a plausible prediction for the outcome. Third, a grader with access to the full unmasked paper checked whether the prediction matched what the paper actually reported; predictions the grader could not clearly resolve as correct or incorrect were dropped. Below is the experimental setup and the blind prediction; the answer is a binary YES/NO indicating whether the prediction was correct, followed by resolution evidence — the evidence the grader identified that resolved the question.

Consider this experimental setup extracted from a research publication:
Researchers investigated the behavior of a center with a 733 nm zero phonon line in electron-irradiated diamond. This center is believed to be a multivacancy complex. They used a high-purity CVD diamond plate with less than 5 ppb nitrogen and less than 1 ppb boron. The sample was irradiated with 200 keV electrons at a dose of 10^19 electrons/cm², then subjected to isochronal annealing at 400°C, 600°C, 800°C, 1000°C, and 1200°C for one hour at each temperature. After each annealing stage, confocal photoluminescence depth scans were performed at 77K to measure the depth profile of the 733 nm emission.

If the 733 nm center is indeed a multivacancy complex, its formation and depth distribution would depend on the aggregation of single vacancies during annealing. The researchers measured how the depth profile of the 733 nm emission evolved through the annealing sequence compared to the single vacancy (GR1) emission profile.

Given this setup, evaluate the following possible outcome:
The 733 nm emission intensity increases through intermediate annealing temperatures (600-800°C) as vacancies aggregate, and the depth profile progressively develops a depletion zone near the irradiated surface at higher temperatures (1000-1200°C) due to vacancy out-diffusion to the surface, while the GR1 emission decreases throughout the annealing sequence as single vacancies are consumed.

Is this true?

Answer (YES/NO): NO